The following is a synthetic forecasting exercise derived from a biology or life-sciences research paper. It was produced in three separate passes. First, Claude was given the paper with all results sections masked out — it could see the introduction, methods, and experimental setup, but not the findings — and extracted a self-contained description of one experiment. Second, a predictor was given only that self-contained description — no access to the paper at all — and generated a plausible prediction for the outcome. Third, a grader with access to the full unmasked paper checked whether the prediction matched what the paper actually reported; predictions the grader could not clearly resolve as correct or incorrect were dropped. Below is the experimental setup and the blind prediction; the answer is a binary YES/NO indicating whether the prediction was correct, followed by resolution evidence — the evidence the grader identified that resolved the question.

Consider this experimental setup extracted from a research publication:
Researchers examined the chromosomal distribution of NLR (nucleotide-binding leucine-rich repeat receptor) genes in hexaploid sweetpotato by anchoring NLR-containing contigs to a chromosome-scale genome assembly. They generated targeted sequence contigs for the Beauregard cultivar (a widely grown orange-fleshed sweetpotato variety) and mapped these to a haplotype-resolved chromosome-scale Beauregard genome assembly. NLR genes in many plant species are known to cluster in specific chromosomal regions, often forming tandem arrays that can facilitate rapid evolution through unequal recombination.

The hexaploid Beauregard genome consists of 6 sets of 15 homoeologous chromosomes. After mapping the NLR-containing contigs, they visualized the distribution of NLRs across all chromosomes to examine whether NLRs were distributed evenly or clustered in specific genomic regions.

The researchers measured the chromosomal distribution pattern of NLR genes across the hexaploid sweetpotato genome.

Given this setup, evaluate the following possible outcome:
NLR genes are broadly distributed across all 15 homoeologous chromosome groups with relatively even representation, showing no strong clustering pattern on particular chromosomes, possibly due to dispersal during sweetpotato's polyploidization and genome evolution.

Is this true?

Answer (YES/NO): NO